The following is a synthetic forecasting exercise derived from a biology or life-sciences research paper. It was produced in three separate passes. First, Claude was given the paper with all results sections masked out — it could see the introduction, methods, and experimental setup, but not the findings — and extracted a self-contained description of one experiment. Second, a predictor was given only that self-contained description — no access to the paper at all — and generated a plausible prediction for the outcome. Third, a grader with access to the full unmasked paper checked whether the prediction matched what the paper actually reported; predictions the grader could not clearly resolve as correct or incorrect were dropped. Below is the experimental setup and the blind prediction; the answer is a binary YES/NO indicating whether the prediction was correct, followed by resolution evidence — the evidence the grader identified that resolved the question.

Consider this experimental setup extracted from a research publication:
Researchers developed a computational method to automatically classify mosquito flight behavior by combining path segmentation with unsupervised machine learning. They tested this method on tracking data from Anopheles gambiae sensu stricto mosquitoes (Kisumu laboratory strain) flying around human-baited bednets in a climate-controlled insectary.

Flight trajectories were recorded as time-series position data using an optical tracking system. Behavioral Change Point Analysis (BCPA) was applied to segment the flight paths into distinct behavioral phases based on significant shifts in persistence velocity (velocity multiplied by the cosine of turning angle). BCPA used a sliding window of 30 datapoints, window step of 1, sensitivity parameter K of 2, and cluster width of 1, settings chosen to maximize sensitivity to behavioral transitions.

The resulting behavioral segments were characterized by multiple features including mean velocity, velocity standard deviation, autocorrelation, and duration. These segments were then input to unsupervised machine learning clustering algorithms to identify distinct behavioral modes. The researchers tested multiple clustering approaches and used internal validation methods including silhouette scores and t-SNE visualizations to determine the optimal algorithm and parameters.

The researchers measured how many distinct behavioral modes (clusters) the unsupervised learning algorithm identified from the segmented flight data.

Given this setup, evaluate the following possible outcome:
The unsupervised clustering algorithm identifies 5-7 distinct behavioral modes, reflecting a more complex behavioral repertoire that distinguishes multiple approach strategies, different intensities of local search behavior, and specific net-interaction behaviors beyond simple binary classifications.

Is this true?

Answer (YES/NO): NO